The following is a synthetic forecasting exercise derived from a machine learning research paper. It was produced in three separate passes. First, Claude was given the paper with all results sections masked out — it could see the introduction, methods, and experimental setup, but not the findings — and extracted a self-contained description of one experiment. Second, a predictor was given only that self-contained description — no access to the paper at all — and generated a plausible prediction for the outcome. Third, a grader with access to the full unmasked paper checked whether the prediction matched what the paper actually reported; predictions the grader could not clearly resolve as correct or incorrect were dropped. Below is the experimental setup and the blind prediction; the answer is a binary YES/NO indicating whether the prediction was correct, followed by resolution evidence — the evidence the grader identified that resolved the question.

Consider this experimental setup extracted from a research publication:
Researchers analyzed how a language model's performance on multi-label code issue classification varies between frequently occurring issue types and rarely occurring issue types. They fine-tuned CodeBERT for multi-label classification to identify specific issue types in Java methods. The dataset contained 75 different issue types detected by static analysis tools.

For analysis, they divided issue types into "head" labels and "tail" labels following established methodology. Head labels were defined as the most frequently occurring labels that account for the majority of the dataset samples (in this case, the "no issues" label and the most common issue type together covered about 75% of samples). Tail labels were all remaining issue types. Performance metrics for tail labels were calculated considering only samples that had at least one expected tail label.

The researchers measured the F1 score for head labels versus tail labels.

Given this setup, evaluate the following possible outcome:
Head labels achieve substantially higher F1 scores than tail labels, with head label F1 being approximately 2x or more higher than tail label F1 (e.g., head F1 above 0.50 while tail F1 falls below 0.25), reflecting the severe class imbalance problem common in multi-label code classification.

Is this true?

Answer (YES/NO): NO